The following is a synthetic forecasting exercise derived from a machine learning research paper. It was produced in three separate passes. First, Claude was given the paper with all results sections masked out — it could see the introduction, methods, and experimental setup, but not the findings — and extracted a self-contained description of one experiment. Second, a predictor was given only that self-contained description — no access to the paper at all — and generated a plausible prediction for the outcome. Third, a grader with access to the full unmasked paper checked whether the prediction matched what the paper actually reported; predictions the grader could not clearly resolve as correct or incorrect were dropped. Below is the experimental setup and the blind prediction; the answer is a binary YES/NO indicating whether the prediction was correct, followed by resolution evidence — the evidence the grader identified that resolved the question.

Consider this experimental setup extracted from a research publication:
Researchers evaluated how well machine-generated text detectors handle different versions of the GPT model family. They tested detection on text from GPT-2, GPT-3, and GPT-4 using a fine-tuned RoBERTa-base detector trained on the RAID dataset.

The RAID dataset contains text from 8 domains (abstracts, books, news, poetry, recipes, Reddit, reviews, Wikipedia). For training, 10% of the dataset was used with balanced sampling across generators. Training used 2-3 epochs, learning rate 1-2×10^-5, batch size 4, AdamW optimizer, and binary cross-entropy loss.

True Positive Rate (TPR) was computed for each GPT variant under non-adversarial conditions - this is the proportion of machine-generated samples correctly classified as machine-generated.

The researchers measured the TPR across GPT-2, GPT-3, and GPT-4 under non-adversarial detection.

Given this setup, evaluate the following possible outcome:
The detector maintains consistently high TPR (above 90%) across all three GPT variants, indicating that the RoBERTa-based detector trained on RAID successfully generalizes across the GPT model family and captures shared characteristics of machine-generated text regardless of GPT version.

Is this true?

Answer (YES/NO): NO